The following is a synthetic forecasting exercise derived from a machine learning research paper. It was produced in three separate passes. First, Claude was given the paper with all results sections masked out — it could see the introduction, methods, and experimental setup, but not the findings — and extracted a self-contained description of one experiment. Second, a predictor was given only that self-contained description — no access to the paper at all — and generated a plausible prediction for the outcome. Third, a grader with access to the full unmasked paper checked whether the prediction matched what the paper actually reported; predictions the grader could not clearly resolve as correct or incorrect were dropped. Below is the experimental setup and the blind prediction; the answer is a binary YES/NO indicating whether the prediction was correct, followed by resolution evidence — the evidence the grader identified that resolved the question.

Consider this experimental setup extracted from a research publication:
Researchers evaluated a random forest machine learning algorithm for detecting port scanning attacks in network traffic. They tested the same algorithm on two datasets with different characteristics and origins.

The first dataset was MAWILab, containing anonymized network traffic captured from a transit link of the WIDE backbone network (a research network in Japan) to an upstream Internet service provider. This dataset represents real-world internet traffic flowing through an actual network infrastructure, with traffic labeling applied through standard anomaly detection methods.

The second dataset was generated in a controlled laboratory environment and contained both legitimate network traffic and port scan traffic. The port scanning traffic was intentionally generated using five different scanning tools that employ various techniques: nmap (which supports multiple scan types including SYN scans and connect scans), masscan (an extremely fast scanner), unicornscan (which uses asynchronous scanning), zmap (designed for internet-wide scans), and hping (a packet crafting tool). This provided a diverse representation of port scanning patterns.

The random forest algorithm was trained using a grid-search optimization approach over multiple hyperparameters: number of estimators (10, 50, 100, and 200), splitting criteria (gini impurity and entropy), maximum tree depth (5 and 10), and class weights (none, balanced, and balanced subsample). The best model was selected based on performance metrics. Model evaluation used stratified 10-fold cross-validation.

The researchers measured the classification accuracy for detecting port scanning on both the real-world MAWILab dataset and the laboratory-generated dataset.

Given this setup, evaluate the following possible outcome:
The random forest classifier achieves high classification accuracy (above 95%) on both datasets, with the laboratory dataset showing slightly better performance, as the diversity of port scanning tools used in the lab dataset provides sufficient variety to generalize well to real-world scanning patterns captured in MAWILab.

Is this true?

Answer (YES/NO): NO